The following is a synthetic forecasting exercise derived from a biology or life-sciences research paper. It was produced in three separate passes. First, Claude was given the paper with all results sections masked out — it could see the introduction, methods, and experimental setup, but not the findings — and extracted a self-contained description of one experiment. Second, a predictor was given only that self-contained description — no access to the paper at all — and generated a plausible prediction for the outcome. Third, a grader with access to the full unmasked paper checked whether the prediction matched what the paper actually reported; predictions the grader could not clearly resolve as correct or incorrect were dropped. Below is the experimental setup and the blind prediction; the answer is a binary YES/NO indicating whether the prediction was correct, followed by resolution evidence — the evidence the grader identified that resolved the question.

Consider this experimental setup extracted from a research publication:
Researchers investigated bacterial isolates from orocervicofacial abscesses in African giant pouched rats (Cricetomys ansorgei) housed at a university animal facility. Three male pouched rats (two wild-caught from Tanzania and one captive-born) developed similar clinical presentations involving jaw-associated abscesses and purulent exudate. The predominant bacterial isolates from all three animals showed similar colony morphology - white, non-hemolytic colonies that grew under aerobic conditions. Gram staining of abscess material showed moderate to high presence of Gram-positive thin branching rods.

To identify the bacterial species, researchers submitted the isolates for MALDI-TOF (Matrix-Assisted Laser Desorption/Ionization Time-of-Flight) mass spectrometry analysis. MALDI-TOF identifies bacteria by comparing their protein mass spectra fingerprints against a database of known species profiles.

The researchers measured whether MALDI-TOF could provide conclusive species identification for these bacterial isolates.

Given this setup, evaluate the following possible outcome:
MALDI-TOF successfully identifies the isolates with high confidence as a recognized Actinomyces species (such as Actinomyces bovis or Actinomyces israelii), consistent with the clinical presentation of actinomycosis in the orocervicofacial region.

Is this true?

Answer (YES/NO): NO